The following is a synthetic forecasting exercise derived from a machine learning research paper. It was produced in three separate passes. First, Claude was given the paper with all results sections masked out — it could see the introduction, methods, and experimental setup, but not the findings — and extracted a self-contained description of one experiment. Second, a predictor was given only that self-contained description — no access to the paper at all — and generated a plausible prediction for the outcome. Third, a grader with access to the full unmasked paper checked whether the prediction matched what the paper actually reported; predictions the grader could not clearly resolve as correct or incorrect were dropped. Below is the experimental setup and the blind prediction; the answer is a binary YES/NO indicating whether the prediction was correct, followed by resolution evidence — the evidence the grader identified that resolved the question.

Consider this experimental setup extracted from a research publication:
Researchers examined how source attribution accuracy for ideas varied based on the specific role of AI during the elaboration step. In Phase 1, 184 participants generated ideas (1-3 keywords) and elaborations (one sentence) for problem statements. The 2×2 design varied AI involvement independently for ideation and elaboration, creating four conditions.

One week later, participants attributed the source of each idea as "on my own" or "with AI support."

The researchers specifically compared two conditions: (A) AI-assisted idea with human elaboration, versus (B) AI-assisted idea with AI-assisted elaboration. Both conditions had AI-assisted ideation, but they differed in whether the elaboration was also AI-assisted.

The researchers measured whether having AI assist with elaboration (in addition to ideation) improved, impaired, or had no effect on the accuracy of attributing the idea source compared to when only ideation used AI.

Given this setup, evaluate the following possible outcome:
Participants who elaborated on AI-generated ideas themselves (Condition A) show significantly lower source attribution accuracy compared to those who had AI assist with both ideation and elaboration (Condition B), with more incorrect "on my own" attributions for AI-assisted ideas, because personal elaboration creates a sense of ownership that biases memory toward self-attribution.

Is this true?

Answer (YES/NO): YES